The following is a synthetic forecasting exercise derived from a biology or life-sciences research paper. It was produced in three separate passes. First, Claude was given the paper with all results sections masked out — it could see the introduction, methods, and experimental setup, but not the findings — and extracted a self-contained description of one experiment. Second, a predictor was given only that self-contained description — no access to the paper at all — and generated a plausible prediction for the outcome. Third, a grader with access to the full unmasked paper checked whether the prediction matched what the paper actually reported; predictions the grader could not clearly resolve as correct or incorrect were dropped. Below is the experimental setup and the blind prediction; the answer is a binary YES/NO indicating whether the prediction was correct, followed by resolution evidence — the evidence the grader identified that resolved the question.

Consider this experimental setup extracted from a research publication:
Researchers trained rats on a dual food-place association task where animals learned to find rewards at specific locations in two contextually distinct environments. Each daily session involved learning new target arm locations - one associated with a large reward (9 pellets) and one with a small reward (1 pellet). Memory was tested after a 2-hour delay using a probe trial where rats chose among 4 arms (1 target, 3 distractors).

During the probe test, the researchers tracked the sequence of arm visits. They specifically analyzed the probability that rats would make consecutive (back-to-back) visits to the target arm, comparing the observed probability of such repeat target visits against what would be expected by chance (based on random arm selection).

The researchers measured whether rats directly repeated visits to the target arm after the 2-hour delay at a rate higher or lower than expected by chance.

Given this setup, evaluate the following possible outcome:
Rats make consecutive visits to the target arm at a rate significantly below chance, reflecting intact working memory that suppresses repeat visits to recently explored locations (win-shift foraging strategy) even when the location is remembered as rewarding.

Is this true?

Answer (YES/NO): YES